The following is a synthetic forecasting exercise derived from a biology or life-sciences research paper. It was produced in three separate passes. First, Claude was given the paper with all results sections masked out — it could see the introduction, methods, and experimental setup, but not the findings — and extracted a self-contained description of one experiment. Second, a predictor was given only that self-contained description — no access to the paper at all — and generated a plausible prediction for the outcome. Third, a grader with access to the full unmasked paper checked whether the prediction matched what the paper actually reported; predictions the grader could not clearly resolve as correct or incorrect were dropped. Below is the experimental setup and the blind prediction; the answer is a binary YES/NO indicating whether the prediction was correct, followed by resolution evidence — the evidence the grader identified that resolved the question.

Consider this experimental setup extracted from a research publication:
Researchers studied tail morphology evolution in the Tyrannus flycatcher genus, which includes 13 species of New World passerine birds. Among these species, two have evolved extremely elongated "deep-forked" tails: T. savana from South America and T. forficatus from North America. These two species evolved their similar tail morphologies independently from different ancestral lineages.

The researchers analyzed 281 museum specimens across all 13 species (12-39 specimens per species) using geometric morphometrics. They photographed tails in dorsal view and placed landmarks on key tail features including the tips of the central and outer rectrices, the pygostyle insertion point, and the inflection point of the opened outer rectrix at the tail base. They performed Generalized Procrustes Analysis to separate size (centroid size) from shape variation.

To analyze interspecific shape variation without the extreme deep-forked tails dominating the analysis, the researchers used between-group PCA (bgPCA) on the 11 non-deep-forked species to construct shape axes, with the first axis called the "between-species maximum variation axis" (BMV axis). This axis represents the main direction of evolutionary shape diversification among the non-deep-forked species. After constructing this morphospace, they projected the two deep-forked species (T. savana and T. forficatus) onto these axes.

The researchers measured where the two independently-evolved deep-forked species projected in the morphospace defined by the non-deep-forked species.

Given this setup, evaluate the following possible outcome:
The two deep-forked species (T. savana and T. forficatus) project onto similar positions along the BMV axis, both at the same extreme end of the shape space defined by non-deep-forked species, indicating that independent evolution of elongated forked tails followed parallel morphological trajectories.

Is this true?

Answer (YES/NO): YES